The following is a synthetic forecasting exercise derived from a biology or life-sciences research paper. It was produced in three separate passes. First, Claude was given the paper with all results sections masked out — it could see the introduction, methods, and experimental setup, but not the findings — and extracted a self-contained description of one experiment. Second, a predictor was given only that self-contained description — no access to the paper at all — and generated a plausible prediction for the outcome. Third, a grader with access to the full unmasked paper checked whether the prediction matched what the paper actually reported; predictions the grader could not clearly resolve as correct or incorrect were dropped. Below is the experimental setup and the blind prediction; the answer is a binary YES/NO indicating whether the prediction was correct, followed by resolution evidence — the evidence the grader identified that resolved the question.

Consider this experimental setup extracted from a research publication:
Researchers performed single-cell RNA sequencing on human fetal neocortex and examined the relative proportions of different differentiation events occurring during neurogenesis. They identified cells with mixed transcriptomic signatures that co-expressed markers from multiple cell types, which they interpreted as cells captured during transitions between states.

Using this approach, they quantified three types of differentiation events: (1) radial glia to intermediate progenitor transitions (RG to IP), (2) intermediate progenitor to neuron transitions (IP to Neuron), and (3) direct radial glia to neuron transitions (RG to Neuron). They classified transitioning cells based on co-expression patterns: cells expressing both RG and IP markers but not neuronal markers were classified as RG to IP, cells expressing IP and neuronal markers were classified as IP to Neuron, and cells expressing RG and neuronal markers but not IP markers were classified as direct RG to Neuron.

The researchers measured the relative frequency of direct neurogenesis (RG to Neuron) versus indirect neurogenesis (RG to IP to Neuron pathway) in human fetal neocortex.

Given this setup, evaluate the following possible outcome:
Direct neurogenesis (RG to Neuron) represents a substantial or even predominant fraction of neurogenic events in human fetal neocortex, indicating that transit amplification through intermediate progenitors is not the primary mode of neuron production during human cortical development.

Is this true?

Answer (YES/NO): YES